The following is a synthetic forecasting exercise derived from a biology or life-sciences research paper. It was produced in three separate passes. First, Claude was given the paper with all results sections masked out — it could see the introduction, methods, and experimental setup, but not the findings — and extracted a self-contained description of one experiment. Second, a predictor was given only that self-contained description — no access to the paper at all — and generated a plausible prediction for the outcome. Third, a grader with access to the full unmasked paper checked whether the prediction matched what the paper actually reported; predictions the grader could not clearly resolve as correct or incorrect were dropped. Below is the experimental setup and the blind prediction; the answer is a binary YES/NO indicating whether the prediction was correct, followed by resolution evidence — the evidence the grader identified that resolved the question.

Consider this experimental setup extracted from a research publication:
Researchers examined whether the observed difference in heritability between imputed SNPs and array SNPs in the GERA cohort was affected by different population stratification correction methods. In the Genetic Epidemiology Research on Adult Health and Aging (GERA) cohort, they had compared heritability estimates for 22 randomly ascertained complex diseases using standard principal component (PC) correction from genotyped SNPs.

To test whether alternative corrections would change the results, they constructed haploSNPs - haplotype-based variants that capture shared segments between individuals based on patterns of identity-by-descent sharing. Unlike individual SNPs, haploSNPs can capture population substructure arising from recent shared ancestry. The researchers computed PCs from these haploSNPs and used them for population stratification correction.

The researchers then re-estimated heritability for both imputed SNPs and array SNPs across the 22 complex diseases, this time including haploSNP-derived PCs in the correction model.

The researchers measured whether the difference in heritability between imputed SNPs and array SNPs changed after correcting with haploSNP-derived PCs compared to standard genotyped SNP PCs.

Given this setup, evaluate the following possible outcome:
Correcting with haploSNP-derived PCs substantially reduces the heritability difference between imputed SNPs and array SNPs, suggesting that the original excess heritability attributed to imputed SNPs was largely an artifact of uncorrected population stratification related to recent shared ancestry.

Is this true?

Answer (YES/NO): YES